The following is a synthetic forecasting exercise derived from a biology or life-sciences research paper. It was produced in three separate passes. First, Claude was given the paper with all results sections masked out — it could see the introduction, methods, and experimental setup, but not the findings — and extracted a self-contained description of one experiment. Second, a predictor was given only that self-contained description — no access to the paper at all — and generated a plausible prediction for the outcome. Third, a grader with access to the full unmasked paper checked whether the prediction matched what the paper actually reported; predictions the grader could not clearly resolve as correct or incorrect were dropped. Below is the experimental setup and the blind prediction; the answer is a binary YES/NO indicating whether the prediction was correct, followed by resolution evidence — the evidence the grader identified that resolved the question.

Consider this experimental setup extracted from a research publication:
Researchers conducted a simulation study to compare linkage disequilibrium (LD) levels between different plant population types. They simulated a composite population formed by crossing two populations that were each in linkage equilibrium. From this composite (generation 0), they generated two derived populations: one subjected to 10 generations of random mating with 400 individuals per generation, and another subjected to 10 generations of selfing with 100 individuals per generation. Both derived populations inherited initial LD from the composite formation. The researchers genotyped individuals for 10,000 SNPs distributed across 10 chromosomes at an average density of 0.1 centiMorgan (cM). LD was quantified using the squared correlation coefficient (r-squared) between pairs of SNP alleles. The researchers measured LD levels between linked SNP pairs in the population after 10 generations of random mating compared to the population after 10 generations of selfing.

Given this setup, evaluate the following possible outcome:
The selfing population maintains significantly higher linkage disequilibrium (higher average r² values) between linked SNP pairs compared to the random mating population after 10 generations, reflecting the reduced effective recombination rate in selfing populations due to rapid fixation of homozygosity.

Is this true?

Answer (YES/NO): YES